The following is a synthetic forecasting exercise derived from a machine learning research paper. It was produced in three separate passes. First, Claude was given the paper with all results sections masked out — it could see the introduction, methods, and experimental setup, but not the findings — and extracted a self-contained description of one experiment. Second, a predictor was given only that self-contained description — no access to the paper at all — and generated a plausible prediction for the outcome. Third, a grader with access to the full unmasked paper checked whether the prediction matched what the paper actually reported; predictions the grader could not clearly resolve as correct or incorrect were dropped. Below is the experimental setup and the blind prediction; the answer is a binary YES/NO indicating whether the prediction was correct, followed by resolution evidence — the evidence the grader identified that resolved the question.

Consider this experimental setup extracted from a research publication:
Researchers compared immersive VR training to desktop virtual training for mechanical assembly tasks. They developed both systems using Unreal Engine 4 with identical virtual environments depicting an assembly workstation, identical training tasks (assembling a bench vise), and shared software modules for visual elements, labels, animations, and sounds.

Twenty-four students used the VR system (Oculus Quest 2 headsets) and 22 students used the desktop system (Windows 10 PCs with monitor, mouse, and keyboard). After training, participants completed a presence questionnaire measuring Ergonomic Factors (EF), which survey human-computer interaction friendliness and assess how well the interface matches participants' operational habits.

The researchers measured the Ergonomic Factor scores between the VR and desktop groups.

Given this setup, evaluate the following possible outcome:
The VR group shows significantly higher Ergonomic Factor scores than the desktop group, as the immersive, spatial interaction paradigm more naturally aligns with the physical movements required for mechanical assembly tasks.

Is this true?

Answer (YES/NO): NO